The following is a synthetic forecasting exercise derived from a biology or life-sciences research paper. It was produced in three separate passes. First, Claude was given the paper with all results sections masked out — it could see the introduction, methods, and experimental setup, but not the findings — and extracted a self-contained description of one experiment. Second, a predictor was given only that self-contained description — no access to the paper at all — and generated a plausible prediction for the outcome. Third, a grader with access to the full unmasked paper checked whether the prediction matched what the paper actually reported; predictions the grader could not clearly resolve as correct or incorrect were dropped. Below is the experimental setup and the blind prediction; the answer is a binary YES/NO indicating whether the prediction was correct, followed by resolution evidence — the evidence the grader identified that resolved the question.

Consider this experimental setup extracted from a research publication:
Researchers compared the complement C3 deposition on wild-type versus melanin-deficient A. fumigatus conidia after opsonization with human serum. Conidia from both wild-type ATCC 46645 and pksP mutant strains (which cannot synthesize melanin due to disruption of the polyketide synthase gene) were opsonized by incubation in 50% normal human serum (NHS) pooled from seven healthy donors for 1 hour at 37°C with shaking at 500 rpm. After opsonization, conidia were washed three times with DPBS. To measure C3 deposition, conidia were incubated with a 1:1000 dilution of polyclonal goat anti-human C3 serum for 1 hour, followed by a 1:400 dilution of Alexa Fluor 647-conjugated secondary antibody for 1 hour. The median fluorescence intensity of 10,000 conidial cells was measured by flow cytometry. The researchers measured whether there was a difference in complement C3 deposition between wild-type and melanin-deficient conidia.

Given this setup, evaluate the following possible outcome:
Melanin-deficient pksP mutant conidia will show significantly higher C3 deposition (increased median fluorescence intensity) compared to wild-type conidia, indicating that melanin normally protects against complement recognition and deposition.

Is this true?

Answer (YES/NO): YES